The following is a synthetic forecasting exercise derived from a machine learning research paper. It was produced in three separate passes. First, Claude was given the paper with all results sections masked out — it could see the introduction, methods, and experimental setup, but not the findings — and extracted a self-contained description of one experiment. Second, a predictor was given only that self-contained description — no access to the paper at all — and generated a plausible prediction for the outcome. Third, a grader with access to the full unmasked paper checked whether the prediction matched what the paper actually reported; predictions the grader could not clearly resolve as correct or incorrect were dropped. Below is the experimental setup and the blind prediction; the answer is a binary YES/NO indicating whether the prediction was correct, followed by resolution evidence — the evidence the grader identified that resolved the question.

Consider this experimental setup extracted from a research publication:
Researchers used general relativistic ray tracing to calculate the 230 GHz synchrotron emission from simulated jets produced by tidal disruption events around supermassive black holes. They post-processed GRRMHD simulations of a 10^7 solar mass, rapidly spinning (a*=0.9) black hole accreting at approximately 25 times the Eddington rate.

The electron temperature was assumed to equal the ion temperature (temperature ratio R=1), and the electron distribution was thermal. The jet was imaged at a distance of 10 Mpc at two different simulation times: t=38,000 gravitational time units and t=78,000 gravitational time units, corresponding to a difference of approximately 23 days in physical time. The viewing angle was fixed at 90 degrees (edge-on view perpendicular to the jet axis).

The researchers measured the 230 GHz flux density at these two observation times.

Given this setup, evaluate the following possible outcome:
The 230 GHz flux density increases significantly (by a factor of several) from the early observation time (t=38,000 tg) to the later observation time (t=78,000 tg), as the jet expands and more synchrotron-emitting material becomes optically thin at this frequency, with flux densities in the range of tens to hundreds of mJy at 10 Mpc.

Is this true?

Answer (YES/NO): NO